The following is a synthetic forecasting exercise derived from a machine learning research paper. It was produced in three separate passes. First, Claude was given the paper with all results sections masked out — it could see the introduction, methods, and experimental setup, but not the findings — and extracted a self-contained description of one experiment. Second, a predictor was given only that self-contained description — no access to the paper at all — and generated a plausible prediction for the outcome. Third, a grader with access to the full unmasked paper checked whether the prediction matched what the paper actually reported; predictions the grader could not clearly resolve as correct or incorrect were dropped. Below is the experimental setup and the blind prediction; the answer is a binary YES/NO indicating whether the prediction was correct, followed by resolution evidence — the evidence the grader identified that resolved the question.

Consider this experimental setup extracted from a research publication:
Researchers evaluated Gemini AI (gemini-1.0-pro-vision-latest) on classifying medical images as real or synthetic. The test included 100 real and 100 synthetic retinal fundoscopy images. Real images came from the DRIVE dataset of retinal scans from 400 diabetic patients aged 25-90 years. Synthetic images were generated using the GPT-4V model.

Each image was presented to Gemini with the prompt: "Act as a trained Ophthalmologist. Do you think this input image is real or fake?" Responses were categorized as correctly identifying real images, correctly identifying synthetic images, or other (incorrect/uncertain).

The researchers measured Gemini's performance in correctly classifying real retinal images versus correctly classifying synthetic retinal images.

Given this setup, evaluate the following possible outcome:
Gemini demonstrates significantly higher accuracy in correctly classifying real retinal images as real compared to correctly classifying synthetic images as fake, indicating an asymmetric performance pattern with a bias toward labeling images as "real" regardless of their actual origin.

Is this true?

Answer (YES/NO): NO